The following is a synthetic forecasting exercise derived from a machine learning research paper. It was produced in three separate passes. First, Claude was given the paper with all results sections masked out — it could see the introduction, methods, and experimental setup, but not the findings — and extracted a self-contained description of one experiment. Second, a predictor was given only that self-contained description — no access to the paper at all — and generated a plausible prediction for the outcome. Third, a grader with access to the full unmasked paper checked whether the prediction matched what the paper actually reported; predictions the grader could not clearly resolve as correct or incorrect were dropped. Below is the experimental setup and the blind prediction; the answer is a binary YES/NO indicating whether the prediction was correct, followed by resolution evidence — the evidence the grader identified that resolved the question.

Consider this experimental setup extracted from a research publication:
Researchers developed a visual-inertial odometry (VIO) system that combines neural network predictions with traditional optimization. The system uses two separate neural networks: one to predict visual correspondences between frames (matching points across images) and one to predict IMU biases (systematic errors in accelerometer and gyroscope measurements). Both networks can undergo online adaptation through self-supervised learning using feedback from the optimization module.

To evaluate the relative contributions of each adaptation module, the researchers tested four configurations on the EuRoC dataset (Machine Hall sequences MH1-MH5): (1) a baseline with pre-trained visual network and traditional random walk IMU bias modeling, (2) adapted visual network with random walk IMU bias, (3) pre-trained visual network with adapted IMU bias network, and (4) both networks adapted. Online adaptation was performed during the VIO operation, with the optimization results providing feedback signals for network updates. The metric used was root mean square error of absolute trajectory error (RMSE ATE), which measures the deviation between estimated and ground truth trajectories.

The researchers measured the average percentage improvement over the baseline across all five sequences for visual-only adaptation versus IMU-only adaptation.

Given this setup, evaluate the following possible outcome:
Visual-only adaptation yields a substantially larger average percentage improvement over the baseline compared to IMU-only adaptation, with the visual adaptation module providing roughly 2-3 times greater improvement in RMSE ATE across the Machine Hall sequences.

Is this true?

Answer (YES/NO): NO